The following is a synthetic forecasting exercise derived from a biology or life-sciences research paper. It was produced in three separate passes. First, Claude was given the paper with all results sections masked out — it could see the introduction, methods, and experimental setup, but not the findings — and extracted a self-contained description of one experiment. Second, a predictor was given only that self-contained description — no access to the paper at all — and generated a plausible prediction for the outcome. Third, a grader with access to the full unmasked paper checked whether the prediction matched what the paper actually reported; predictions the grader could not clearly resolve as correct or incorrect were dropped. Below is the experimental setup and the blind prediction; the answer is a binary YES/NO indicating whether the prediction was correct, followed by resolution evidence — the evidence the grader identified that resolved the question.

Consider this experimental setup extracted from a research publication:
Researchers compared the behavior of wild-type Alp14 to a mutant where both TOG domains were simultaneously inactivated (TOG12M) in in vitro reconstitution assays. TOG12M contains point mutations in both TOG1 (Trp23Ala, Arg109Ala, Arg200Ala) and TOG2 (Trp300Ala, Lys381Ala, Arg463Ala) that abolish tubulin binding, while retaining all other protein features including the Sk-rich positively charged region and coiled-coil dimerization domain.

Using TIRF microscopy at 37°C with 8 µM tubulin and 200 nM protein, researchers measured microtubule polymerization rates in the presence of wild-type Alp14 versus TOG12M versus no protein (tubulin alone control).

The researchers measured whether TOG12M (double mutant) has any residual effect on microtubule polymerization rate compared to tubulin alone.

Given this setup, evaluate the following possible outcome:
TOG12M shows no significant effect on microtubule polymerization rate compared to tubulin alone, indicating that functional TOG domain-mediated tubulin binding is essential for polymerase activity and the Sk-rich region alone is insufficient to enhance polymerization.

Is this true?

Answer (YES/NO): NO